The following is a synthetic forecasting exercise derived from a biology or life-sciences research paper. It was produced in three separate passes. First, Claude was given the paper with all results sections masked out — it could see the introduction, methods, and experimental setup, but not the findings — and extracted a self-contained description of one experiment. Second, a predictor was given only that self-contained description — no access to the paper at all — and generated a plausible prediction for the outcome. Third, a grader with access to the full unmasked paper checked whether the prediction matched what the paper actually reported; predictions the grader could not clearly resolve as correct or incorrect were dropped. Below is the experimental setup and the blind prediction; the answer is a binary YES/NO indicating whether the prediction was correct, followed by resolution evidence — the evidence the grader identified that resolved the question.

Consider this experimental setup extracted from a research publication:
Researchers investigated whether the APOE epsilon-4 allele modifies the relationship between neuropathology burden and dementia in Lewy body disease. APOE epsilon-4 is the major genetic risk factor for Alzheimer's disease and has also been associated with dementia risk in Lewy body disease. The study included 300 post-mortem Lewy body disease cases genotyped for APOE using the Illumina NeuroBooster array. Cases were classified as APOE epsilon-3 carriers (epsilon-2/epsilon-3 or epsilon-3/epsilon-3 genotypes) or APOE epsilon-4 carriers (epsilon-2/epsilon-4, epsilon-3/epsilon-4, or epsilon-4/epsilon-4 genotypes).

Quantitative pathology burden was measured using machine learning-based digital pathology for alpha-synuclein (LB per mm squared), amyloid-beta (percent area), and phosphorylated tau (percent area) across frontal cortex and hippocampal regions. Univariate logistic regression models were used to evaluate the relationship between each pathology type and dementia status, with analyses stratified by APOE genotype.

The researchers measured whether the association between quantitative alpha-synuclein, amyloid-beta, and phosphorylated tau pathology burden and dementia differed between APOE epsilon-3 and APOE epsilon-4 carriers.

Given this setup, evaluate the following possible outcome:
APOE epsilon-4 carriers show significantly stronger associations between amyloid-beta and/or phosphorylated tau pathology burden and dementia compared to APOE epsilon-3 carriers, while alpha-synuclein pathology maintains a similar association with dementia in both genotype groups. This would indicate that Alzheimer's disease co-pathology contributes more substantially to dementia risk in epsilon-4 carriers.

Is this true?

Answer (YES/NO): NO